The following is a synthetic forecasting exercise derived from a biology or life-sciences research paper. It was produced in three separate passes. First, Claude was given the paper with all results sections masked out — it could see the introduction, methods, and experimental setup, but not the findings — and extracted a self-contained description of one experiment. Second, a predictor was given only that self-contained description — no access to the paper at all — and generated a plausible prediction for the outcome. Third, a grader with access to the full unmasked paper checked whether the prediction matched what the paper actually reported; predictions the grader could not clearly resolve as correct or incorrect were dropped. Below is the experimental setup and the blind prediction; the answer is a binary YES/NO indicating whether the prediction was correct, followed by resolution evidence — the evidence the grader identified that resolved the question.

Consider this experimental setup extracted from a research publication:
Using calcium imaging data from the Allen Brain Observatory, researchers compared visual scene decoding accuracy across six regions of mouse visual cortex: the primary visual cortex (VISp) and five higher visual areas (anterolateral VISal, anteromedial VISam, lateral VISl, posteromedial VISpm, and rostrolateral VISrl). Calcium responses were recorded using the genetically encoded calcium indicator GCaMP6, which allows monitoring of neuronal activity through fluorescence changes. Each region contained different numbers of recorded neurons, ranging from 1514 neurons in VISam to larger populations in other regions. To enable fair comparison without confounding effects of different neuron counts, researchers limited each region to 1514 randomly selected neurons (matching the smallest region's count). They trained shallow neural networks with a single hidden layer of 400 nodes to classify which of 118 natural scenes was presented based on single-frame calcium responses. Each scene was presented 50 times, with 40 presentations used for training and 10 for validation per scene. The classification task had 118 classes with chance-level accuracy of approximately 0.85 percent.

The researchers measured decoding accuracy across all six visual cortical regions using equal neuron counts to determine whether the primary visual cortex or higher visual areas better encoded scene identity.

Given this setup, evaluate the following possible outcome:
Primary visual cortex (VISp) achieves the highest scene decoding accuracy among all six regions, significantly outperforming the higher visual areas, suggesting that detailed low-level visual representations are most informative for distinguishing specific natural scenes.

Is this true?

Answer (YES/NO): YES